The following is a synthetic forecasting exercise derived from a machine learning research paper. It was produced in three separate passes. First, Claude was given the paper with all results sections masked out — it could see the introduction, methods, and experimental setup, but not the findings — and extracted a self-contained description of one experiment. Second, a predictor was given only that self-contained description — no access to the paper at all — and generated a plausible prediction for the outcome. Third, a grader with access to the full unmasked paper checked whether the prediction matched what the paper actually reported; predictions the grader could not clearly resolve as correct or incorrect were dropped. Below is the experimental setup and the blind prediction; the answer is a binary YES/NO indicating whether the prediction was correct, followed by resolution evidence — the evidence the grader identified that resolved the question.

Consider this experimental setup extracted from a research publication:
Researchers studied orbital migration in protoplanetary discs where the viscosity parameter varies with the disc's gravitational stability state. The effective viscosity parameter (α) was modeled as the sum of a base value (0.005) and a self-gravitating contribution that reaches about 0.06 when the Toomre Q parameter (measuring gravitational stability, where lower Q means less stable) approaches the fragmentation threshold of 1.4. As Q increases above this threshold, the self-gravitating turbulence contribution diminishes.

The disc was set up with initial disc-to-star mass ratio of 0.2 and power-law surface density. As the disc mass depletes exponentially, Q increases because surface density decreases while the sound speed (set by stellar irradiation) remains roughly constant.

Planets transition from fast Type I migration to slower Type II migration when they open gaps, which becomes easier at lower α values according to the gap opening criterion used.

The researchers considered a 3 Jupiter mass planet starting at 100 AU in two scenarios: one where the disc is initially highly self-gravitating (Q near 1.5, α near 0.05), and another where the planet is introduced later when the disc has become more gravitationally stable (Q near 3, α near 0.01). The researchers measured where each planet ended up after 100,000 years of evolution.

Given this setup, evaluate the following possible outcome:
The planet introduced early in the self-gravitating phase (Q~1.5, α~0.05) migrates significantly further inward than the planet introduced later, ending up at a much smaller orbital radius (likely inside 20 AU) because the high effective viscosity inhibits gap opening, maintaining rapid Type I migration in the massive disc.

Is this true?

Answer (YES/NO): YES